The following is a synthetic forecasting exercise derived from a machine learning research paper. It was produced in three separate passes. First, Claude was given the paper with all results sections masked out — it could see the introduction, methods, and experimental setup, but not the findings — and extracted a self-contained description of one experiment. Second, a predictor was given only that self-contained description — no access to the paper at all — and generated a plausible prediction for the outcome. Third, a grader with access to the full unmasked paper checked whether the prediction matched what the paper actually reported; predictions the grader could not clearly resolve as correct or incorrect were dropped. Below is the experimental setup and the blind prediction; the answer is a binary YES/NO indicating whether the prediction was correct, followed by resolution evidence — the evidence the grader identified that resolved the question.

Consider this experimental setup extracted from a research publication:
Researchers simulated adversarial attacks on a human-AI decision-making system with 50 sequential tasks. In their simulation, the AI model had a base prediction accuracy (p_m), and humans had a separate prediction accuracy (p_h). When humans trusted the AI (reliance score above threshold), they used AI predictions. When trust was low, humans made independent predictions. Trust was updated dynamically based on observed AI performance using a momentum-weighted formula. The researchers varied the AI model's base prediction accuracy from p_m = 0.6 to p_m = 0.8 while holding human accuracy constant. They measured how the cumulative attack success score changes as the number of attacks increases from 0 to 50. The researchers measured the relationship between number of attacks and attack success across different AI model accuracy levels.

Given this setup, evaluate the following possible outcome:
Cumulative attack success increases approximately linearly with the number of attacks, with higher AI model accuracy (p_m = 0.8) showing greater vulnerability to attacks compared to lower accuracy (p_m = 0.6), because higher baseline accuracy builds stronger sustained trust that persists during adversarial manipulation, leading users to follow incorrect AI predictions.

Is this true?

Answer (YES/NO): NO